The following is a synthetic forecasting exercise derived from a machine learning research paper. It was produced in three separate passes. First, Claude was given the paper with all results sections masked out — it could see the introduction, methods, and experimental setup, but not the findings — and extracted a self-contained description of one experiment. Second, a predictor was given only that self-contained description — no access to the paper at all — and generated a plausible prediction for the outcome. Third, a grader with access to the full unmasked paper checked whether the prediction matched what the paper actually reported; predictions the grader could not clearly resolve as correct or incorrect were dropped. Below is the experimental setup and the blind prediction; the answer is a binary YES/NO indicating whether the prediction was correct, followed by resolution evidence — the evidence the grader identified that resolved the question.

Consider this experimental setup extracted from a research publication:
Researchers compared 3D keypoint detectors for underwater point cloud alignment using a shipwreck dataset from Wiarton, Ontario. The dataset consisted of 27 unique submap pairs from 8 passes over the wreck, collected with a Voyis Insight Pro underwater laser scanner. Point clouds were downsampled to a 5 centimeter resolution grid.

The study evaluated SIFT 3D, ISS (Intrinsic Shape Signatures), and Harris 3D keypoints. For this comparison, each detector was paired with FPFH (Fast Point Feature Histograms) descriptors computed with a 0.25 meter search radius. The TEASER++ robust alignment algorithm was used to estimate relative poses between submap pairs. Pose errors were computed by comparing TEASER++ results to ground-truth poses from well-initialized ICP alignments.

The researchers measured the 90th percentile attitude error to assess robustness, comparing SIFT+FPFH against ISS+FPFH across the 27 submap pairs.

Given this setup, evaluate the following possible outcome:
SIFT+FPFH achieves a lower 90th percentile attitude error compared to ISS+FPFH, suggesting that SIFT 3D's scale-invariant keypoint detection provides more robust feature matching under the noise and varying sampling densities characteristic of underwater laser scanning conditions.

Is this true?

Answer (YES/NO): NO